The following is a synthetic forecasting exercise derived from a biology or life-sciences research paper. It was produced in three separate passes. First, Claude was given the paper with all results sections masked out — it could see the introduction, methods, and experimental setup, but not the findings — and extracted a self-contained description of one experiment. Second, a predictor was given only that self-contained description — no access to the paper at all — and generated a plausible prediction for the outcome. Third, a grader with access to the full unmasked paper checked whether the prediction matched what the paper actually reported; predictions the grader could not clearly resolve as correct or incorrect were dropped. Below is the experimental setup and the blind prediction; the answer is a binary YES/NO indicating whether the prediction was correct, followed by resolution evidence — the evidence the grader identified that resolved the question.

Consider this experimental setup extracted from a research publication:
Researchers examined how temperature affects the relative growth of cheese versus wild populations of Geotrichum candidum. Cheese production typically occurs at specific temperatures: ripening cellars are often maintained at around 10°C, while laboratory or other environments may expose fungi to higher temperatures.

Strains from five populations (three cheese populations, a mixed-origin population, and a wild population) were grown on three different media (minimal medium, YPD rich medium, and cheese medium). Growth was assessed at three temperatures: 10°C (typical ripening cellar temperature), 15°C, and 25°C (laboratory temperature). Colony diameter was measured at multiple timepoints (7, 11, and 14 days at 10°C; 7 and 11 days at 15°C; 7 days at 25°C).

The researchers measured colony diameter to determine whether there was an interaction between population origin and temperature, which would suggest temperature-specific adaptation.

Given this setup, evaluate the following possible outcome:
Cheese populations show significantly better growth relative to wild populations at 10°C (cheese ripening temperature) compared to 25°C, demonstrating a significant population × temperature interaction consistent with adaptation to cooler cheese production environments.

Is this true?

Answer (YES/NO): NO